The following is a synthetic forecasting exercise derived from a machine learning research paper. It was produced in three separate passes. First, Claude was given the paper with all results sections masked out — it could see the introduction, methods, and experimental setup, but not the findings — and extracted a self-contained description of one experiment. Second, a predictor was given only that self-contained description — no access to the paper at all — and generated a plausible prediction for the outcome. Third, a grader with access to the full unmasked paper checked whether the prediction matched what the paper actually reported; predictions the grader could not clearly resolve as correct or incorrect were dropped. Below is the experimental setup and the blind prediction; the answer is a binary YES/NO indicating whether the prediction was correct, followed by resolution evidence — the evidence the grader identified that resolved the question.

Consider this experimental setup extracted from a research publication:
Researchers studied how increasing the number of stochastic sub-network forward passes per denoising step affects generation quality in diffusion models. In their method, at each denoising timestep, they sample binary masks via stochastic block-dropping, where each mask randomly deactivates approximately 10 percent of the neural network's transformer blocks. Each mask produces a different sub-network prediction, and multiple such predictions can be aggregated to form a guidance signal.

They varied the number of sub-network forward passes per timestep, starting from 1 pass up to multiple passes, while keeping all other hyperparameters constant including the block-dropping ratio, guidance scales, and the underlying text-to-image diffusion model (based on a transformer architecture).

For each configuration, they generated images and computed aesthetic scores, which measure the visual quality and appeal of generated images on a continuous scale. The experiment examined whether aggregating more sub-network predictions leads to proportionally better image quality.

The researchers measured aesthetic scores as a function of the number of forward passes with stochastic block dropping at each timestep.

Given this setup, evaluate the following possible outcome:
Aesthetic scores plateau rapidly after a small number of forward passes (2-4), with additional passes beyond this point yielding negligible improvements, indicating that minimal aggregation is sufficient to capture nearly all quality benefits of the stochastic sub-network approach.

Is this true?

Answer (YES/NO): NO